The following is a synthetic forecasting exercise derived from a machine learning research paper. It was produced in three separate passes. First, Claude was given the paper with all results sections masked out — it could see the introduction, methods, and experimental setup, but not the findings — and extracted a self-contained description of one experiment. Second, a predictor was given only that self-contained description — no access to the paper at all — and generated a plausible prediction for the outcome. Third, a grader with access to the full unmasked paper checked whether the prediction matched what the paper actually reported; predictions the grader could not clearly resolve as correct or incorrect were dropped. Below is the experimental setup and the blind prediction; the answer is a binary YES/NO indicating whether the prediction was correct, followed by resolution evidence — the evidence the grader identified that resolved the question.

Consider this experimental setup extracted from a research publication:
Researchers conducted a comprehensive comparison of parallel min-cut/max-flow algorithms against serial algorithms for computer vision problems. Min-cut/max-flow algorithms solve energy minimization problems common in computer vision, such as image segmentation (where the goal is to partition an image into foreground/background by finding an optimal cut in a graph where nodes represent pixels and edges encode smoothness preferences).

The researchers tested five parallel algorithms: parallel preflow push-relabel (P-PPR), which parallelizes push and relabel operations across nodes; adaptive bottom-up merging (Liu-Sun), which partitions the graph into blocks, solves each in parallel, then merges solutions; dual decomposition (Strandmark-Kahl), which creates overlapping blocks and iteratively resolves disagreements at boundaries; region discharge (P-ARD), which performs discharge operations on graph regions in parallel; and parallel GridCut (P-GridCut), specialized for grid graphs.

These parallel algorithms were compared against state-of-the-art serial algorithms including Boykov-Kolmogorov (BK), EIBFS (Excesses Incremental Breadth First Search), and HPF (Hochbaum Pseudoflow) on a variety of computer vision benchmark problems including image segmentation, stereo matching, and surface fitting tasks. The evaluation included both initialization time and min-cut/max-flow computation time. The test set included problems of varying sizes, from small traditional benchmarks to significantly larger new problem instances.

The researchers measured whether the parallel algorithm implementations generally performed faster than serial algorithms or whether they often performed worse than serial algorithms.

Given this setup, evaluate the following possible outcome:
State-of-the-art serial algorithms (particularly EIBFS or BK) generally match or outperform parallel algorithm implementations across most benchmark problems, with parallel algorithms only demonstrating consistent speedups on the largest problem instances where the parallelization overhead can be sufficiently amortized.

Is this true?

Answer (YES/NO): YES